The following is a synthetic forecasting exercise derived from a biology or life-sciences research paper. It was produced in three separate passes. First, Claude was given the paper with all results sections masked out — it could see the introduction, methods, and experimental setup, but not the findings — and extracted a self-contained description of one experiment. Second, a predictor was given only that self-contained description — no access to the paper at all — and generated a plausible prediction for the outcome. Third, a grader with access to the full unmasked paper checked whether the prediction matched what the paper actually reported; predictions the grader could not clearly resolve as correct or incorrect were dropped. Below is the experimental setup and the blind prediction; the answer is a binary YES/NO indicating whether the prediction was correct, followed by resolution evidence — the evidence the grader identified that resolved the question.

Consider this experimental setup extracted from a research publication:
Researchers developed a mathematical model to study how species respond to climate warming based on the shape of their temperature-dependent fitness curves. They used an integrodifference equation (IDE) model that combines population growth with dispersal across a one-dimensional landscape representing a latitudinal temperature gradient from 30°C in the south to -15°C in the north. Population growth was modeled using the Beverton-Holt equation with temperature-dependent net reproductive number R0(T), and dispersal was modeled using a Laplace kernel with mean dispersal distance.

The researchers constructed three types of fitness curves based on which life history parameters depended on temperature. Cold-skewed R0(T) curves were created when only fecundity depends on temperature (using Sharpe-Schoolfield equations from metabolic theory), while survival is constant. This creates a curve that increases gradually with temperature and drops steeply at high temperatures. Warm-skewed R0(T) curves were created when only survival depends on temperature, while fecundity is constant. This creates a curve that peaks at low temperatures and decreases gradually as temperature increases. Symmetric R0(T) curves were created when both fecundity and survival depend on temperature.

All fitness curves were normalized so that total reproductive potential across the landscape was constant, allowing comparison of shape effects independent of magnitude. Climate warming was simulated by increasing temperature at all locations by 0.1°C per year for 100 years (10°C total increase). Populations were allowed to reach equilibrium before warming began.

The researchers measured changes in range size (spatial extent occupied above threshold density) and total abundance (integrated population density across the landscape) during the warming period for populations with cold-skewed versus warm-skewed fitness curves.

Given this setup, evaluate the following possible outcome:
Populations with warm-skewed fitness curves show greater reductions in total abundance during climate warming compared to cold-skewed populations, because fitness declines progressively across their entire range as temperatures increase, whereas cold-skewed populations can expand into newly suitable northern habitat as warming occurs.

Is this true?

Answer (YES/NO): NO